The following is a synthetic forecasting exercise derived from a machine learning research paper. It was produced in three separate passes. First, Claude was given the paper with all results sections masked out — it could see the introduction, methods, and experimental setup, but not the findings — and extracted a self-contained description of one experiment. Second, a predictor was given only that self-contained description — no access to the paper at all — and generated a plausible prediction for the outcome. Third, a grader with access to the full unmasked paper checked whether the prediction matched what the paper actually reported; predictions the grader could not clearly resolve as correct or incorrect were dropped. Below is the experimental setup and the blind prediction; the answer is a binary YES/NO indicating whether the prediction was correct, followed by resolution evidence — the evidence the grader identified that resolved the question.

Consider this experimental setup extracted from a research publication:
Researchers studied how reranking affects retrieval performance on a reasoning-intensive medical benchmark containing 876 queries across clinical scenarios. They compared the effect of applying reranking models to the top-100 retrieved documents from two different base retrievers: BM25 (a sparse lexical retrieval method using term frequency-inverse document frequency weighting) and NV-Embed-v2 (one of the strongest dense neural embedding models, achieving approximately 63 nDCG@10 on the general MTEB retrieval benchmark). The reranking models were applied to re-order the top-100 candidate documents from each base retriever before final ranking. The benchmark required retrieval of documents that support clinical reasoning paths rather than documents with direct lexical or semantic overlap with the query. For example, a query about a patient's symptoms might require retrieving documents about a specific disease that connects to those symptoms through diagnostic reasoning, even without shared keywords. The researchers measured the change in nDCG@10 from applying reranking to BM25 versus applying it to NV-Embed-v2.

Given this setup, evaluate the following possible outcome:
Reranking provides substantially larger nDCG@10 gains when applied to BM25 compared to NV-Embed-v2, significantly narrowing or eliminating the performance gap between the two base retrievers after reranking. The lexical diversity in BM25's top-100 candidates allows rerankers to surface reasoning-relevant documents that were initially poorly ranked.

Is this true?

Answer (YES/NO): YES